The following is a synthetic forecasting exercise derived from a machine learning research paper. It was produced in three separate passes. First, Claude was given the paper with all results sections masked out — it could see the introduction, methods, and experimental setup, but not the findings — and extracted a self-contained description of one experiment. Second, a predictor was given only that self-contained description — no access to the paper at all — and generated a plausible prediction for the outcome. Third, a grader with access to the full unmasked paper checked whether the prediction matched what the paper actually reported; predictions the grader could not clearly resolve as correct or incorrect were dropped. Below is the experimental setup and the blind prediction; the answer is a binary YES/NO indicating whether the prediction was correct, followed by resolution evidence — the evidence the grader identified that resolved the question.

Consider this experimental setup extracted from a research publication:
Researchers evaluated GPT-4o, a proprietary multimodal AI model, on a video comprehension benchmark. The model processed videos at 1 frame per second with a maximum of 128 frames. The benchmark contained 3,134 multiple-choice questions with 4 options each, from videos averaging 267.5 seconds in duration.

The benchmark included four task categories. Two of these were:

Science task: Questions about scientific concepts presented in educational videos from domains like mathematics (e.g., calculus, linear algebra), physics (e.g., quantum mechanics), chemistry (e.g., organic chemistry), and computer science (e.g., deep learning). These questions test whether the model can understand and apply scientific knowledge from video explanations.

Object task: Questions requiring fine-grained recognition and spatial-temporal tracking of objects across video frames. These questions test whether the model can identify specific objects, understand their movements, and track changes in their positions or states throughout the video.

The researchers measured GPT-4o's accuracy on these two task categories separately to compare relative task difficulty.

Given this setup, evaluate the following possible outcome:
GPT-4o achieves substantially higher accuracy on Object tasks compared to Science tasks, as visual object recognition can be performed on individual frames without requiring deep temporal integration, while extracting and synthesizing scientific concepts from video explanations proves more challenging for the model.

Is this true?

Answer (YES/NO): NO